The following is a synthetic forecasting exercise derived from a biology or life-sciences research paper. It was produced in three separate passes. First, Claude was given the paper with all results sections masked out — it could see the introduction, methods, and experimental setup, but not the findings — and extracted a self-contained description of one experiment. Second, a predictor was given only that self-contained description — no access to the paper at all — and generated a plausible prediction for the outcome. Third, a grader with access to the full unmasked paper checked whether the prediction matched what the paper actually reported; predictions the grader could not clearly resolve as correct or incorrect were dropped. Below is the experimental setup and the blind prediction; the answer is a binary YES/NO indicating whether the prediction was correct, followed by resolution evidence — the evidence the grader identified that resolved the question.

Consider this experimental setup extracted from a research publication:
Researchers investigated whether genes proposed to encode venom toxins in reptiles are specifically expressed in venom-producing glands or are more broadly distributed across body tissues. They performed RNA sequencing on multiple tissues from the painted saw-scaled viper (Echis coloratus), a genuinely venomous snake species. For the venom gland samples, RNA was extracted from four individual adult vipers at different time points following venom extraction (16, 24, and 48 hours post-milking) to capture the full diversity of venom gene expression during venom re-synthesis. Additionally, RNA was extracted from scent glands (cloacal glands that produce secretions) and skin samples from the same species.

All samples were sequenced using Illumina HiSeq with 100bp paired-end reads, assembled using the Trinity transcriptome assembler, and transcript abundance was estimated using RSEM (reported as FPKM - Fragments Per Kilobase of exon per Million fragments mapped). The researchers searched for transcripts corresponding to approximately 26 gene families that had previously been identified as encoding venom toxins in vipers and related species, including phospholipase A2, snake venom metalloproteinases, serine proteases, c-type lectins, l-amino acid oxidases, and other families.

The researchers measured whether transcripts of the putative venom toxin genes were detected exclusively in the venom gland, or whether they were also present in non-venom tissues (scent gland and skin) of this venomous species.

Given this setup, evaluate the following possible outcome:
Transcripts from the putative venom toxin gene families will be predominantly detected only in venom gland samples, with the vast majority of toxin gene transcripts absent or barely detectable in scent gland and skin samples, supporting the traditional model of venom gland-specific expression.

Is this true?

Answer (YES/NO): NO